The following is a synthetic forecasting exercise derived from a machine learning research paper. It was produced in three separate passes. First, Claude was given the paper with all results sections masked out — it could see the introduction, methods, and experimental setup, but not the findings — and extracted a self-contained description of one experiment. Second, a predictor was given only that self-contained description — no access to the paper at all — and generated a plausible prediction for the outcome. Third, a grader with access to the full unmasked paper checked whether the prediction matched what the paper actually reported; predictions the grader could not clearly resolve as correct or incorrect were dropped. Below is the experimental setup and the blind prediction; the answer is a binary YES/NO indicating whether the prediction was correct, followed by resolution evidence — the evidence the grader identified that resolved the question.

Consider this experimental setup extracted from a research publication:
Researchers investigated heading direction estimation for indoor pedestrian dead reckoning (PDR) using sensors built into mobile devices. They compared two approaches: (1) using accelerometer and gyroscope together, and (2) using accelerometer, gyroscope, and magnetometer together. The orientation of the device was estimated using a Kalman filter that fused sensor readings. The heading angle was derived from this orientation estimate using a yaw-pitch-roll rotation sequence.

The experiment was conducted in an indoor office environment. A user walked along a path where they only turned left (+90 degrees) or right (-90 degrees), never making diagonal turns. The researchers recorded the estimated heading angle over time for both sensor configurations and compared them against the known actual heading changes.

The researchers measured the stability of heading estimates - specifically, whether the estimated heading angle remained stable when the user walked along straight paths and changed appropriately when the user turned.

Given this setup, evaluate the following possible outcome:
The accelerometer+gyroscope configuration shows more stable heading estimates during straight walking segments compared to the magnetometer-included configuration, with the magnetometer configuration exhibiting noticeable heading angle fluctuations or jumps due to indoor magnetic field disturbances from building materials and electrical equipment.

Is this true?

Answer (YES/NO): YES